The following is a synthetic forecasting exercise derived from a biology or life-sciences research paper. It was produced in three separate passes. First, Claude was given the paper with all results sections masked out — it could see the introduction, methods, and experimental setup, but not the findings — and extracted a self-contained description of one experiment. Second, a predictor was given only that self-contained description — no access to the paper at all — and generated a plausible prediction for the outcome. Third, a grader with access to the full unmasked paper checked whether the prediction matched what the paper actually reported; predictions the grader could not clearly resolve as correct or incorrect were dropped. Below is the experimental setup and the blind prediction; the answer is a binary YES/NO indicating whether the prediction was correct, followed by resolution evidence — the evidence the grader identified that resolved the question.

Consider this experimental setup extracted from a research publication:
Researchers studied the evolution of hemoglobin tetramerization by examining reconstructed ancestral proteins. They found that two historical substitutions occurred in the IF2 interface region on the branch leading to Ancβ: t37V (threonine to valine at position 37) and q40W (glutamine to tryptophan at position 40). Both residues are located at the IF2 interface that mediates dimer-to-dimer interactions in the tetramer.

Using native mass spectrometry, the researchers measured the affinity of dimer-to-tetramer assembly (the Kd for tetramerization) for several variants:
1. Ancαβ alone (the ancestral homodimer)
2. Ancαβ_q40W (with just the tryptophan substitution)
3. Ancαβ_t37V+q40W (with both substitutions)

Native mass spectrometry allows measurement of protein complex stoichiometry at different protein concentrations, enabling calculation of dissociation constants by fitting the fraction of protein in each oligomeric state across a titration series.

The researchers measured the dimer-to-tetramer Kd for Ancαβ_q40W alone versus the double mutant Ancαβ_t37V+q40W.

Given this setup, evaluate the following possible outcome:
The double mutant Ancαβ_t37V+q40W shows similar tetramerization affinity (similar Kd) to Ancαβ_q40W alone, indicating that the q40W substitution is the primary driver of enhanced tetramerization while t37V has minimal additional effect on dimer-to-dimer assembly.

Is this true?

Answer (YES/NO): NO